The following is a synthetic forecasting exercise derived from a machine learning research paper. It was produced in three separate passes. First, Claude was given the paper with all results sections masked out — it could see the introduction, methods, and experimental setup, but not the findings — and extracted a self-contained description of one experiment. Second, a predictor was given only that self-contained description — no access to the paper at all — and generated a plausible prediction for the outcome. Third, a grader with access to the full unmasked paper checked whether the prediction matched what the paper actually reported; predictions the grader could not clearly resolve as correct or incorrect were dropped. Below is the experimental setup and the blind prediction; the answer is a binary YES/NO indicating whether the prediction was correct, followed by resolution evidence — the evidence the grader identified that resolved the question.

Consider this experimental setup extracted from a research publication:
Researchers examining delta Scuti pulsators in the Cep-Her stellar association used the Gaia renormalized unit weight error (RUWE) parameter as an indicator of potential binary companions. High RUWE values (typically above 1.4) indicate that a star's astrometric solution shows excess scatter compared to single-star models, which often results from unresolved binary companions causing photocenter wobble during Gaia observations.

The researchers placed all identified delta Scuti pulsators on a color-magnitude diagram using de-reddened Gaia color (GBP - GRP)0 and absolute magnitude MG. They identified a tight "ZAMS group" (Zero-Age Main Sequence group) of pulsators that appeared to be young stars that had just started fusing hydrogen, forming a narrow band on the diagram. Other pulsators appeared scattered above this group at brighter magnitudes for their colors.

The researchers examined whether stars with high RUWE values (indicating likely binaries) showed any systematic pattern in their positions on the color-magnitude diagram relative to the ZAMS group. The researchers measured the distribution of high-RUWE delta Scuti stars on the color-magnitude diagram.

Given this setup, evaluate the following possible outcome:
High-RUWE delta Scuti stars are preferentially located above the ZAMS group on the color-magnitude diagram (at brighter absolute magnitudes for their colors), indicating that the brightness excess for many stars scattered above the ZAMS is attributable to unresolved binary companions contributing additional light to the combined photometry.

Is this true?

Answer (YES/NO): YES